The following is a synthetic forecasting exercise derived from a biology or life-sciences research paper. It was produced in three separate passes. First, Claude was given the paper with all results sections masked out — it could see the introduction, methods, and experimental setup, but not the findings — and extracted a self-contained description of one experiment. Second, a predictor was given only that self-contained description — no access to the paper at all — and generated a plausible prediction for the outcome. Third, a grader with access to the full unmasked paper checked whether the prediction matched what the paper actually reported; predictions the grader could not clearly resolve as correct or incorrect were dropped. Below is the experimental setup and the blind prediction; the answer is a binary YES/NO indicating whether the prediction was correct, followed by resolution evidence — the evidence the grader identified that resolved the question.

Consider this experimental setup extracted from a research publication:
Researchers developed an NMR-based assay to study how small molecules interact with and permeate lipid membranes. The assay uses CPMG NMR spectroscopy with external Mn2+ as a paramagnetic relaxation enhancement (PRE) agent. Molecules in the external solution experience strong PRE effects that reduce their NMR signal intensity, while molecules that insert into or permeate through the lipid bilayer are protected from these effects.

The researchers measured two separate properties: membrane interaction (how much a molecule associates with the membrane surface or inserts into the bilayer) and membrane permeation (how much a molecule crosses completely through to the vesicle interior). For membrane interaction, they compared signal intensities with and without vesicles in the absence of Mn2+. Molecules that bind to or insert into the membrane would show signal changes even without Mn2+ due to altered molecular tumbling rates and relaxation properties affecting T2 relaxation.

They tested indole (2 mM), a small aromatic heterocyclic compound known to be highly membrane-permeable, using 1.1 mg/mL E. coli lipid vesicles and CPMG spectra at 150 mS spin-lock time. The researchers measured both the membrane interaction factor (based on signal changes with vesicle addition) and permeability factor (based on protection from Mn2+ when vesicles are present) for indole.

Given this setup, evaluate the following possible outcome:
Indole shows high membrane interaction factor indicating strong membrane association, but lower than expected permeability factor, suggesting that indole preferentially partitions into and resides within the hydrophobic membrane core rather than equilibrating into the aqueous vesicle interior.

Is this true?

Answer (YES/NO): NO